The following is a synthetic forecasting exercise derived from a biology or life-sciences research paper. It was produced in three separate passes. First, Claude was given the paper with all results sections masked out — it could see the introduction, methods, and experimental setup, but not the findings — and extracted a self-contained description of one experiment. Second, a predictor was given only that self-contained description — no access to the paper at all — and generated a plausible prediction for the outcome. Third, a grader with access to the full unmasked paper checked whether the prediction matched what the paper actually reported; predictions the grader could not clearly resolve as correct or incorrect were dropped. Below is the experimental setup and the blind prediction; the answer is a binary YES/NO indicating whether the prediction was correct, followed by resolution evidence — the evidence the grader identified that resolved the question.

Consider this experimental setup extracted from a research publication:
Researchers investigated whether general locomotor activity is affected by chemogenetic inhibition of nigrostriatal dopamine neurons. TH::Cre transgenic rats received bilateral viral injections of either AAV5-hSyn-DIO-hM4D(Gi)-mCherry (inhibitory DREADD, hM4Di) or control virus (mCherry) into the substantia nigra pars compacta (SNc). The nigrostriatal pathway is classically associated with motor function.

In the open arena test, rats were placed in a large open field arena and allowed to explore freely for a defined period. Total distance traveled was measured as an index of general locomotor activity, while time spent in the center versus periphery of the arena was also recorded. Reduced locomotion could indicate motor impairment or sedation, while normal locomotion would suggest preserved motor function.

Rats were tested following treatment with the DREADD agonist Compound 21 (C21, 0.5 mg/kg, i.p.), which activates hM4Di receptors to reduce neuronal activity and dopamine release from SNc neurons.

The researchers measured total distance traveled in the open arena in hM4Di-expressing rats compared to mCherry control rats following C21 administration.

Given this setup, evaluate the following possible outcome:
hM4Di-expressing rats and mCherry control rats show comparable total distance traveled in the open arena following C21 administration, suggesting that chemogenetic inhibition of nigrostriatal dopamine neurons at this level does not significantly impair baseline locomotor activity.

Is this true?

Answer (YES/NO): YES